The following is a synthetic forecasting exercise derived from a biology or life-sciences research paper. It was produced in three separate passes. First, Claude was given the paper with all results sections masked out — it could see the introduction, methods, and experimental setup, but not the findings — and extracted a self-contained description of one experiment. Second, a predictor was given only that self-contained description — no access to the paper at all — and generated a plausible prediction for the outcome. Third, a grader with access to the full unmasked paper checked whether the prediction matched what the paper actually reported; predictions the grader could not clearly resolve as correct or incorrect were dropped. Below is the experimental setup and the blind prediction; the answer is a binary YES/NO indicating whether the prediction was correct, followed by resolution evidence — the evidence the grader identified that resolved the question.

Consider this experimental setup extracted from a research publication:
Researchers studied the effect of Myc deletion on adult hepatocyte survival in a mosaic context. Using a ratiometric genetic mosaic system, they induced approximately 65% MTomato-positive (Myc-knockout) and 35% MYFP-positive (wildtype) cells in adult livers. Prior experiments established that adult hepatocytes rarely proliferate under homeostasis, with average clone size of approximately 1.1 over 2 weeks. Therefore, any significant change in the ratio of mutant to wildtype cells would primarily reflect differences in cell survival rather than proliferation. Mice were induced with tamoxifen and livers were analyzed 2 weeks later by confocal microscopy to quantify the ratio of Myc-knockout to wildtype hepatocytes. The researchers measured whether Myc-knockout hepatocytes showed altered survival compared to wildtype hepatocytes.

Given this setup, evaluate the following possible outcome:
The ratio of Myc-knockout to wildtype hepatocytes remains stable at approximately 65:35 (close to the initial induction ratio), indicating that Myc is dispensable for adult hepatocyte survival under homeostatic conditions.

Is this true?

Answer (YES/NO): NO